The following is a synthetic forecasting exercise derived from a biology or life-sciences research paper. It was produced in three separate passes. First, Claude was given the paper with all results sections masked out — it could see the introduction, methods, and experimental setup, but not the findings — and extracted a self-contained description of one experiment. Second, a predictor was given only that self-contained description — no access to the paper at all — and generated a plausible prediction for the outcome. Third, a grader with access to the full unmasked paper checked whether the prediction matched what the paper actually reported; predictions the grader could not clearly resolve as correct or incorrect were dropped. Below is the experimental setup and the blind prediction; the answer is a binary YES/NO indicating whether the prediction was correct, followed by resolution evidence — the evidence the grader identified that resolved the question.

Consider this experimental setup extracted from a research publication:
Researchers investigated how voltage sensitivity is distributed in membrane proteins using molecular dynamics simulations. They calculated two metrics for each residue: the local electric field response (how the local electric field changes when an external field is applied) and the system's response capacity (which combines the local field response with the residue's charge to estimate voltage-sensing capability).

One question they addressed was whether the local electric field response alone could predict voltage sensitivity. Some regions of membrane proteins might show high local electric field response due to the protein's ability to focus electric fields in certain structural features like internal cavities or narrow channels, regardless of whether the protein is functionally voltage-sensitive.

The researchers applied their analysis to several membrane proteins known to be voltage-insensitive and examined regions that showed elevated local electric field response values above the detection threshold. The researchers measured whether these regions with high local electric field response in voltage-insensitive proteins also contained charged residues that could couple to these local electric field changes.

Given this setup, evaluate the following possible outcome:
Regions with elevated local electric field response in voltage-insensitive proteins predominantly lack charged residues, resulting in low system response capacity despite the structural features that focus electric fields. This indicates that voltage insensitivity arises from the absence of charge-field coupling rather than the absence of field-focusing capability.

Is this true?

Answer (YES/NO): YES